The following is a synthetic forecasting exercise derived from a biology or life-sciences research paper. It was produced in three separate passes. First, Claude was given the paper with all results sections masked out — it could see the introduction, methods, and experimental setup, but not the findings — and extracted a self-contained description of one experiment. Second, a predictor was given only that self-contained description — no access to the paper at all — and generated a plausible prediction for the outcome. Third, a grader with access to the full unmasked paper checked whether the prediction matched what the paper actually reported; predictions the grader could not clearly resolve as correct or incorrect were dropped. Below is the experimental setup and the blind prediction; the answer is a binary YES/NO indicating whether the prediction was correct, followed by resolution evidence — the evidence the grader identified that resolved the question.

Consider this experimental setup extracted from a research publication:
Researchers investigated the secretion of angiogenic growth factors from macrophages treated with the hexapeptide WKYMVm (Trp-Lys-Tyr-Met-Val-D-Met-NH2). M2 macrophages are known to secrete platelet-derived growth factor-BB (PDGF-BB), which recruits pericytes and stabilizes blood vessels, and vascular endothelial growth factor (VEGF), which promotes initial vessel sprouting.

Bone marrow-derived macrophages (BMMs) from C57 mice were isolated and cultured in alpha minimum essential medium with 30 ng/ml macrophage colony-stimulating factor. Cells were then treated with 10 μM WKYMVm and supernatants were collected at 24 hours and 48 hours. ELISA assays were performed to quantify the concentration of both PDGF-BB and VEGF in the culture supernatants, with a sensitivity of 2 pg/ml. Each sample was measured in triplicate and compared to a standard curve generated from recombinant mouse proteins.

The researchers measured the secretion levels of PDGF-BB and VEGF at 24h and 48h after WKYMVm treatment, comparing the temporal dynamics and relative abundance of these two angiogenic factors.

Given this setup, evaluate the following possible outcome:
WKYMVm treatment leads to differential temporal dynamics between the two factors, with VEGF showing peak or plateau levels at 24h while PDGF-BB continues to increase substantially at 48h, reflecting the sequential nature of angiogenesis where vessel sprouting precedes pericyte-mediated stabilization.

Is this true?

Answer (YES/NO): YES